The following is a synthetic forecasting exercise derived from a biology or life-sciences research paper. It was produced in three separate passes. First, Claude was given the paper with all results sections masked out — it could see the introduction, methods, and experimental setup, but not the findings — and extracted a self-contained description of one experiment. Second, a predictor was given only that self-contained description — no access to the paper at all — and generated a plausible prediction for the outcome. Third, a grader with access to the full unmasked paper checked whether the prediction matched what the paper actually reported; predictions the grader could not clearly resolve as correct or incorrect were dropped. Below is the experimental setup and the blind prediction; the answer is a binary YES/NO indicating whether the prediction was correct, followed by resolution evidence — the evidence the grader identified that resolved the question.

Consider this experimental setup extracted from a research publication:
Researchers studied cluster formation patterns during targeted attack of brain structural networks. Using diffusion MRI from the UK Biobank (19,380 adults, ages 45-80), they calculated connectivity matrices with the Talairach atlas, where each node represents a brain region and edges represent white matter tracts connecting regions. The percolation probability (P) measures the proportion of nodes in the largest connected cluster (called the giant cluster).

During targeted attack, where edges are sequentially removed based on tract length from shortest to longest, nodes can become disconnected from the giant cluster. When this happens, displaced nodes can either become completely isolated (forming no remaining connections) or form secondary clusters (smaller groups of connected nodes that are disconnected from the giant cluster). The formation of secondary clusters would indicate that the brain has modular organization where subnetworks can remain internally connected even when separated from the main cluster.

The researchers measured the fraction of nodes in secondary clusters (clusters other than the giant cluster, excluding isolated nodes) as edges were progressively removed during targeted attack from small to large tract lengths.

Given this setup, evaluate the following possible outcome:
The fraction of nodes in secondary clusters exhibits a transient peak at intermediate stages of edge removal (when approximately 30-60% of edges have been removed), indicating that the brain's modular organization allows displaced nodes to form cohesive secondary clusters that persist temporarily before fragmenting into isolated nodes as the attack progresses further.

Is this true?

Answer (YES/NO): NO